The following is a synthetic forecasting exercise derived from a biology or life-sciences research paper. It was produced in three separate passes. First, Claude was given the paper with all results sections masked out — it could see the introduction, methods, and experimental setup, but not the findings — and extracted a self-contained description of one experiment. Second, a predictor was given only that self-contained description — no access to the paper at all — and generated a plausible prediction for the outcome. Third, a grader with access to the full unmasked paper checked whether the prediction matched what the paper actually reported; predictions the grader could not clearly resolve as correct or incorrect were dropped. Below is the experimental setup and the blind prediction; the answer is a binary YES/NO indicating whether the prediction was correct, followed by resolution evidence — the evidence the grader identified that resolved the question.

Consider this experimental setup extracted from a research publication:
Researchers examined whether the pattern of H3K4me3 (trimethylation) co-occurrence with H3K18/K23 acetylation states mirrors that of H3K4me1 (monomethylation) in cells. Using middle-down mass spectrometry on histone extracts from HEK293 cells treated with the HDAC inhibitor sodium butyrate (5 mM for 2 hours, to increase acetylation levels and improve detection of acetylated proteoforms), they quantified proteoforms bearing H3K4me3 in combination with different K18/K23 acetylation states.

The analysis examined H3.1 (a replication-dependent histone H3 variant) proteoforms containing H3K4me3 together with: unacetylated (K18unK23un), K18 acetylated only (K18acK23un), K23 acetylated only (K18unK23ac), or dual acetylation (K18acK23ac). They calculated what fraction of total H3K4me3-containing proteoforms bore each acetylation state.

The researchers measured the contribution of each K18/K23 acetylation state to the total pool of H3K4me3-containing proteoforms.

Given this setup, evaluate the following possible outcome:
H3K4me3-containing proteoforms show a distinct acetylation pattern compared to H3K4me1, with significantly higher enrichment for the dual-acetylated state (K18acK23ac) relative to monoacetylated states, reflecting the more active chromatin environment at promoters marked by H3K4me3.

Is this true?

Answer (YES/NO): YES